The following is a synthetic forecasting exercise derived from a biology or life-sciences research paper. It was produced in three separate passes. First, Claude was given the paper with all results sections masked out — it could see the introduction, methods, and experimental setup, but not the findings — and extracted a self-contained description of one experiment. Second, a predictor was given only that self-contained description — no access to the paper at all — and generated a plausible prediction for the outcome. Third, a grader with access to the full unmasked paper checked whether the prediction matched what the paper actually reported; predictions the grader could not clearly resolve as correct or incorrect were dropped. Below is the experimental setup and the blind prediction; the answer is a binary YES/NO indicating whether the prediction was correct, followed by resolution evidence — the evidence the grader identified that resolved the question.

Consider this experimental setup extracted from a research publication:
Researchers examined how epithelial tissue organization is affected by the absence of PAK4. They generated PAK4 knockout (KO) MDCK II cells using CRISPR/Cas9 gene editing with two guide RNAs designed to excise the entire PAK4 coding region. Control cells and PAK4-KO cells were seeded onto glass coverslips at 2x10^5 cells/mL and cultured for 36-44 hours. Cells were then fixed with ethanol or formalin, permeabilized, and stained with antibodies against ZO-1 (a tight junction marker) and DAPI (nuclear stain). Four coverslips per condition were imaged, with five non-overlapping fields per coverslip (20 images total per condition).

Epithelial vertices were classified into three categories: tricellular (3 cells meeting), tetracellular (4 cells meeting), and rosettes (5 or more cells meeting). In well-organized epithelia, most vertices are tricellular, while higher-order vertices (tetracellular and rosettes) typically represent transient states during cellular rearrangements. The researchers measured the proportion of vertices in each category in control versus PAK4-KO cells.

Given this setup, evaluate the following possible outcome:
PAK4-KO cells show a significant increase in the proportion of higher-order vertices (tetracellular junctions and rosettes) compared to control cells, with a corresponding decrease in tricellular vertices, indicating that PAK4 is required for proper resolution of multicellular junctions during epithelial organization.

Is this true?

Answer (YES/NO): NO